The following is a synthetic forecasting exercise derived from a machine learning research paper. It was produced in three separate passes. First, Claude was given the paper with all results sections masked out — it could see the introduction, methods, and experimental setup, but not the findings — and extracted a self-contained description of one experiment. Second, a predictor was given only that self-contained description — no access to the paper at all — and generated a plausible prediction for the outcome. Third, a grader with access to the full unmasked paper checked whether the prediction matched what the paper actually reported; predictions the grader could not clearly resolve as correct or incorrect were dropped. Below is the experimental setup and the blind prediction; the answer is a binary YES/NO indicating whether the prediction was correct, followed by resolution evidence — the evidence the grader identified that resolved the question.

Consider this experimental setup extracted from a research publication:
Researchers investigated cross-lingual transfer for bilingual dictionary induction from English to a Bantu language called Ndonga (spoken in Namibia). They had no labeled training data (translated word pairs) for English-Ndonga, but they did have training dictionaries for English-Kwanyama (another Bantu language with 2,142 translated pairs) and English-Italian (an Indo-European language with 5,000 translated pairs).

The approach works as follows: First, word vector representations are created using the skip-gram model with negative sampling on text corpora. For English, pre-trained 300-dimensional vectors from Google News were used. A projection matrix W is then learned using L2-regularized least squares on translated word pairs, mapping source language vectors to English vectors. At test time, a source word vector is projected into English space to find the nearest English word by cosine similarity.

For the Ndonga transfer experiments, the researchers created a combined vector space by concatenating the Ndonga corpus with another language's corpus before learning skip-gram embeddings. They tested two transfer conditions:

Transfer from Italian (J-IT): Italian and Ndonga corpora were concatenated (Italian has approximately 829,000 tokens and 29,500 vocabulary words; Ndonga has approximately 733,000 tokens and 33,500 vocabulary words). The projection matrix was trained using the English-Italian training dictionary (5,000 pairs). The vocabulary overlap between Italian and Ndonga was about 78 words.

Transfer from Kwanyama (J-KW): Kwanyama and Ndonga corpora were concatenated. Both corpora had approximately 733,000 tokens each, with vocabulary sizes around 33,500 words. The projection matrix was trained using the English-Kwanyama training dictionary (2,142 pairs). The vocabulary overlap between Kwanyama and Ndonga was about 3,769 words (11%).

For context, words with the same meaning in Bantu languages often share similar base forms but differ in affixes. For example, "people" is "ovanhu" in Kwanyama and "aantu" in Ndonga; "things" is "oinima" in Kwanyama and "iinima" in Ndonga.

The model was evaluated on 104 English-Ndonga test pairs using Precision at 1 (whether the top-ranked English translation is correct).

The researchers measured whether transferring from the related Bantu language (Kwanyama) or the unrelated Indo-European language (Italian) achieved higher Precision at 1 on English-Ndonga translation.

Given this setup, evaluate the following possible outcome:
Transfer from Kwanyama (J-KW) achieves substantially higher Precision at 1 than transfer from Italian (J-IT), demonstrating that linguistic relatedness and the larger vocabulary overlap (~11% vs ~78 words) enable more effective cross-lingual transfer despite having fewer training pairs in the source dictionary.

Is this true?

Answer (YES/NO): YES